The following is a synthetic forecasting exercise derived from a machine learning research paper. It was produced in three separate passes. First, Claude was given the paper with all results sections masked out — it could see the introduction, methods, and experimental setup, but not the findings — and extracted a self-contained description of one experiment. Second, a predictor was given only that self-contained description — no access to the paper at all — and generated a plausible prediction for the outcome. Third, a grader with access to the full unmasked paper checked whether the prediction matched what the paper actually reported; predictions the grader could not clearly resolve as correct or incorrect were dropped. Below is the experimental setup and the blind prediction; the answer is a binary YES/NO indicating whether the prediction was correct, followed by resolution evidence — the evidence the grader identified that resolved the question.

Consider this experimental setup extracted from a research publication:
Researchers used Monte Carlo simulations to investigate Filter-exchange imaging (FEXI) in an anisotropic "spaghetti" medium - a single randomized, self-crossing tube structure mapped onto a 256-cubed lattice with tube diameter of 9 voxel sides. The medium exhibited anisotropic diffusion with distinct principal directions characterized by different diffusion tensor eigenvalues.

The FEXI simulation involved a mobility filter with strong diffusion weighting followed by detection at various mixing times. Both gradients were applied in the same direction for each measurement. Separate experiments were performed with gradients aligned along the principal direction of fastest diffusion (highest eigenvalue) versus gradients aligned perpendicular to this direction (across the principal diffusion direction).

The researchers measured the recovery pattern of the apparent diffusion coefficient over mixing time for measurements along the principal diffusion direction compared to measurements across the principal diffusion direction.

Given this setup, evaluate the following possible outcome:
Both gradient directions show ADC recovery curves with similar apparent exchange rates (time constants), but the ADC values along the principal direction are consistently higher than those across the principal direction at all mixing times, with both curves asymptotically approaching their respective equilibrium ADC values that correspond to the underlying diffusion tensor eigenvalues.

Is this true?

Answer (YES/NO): NO